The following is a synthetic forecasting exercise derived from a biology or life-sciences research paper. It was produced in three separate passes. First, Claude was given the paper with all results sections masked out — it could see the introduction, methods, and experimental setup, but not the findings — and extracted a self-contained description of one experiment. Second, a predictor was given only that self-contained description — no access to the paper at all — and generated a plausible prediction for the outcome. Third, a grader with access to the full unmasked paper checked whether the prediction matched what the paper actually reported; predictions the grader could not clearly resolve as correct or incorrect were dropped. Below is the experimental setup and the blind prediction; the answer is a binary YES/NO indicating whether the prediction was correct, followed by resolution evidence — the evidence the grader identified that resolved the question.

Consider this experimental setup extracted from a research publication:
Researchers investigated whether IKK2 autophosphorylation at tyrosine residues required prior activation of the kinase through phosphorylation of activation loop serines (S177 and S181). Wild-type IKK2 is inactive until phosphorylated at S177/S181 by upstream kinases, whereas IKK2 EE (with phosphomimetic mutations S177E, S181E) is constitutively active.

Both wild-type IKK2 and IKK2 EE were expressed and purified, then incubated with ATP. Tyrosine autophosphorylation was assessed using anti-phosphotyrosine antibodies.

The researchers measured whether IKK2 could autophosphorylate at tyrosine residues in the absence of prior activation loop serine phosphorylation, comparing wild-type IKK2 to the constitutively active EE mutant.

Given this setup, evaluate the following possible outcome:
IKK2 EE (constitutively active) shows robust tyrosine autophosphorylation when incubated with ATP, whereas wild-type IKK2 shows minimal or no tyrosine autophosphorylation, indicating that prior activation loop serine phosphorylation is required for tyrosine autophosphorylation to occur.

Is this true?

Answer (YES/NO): NO